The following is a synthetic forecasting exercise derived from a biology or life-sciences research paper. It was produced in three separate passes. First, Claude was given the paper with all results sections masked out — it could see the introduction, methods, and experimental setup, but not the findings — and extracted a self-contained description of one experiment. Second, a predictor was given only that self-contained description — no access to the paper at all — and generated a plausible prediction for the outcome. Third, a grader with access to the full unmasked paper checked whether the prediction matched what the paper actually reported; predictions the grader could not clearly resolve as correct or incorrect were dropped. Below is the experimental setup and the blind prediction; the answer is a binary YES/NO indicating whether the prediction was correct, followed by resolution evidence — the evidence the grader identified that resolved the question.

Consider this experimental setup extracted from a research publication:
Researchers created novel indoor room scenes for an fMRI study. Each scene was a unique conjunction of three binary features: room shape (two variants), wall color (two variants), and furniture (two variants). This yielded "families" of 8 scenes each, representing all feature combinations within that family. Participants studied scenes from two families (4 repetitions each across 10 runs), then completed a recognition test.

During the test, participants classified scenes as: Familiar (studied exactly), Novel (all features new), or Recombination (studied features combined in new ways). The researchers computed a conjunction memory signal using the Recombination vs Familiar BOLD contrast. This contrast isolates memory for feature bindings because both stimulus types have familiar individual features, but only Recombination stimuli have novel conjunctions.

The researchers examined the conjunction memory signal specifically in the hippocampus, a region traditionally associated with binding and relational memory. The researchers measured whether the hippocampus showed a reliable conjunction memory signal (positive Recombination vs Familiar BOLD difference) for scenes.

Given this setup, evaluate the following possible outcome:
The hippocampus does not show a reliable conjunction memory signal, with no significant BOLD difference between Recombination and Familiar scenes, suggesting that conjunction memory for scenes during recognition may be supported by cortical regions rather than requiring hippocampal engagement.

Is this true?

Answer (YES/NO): NO